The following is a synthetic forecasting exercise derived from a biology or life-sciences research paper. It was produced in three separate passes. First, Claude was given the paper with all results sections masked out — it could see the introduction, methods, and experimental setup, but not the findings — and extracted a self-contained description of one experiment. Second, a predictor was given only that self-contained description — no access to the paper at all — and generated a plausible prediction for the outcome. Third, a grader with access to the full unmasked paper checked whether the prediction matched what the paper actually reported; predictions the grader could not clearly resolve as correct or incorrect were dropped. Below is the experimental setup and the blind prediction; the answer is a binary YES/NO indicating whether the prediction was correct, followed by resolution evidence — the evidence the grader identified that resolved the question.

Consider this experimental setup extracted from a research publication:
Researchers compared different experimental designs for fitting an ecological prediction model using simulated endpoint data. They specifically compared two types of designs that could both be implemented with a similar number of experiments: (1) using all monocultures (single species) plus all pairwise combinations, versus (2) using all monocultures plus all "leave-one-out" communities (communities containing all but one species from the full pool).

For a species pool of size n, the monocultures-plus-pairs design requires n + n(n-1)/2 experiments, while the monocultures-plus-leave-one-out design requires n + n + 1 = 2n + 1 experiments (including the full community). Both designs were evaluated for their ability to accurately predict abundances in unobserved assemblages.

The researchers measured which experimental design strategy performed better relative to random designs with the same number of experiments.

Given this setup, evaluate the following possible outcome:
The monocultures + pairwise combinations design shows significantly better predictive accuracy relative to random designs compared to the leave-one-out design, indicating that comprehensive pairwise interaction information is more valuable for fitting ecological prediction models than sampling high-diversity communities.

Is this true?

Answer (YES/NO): NO